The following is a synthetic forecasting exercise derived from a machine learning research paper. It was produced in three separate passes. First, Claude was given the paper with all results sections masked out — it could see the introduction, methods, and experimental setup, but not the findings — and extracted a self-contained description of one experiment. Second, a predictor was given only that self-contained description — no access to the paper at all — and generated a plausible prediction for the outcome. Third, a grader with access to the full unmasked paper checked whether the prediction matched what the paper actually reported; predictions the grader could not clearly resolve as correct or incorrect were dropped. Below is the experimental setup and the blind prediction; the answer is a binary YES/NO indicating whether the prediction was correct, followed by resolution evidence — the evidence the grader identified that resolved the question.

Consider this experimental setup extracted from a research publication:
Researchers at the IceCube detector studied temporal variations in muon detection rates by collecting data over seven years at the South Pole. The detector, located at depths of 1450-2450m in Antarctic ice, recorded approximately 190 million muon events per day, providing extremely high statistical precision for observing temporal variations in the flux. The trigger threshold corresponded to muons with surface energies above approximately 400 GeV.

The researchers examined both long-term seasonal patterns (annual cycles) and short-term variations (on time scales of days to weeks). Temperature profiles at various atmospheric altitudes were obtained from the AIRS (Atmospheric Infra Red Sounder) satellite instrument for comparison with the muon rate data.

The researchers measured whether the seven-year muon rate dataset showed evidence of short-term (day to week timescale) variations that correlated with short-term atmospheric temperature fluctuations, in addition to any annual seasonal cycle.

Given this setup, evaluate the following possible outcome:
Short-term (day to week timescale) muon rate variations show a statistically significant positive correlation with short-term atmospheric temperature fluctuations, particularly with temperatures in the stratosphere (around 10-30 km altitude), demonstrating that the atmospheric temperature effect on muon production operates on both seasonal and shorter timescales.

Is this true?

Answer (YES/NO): YES